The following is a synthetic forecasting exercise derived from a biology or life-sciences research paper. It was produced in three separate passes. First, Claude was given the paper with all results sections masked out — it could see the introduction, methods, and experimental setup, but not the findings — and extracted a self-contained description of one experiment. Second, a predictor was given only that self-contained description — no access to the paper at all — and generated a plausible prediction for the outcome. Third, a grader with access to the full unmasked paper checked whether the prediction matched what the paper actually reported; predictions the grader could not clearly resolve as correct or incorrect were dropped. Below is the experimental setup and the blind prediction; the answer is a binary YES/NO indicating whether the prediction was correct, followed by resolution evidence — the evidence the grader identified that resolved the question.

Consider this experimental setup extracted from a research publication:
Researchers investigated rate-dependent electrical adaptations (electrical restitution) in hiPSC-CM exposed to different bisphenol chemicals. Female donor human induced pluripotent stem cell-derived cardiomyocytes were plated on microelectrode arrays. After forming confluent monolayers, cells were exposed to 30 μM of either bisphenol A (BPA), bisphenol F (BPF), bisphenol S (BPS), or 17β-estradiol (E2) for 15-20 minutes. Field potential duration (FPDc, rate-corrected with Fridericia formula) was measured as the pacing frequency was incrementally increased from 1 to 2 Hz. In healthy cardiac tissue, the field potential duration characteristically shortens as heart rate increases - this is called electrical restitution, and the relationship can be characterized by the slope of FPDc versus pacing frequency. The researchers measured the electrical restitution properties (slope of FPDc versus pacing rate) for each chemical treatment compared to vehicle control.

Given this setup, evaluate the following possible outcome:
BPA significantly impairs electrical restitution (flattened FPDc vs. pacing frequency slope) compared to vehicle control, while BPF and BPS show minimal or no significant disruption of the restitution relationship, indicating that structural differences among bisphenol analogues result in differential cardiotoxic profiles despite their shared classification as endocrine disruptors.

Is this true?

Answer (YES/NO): NO